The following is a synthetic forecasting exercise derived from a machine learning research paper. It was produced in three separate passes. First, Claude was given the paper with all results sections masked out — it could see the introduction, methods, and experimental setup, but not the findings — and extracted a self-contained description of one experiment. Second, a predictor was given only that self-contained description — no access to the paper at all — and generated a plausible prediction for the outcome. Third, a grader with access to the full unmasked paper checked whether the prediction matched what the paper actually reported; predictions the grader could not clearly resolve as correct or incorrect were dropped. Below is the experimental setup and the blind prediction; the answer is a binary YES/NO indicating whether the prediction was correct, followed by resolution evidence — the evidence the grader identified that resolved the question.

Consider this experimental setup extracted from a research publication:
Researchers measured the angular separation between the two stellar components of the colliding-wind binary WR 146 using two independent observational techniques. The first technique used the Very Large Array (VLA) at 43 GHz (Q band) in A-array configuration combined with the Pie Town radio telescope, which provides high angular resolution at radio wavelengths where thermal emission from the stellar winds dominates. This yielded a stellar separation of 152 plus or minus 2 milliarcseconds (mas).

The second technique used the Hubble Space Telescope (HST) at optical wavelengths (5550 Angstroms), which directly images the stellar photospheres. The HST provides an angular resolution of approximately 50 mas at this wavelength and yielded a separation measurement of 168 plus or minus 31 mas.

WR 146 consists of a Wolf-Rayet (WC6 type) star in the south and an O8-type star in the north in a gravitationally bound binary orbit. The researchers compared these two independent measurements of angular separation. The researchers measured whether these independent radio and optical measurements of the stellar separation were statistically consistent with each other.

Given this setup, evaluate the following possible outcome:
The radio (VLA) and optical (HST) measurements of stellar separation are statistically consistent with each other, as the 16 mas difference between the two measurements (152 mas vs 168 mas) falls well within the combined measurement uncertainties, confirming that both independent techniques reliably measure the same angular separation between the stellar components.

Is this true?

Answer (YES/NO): YES